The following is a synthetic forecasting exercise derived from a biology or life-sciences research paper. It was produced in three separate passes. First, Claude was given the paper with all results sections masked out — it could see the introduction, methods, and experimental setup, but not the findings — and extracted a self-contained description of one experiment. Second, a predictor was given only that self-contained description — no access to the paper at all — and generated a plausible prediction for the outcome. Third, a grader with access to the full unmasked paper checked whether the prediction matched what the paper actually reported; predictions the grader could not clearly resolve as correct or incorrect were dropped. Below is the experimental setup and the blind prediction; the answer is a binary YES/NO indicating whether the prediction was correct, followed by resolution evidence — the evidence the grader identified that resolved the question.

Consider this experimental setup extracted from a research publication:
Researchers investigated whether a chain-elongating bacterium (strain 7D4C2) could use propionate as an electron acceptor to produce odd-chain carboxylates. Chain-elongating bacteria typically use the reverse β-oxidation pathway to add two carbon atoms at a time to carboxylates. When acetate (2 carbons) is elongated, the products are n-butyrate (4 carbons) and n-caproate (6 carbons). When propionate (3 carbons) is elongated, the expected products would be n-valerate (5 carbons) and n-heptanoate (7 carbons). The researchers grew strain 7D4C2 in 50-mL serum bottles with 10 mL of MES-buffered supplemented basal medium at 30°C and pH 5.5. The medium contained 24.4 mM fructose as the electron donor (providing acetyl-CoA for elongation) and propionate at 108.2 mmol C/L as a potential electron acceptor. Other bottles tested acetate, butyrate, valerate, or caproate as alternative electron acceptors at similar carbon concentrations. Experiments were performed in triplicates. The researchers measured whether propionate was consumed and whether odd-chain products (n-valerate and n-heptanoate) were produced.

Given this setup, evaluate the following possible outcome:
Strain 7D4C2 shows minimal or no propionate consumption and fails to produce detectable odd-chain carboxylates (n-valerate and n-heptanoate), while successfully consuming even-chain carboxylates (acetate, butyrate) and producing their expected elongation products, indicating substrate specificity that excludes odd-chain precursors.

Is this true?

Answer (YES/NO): NO